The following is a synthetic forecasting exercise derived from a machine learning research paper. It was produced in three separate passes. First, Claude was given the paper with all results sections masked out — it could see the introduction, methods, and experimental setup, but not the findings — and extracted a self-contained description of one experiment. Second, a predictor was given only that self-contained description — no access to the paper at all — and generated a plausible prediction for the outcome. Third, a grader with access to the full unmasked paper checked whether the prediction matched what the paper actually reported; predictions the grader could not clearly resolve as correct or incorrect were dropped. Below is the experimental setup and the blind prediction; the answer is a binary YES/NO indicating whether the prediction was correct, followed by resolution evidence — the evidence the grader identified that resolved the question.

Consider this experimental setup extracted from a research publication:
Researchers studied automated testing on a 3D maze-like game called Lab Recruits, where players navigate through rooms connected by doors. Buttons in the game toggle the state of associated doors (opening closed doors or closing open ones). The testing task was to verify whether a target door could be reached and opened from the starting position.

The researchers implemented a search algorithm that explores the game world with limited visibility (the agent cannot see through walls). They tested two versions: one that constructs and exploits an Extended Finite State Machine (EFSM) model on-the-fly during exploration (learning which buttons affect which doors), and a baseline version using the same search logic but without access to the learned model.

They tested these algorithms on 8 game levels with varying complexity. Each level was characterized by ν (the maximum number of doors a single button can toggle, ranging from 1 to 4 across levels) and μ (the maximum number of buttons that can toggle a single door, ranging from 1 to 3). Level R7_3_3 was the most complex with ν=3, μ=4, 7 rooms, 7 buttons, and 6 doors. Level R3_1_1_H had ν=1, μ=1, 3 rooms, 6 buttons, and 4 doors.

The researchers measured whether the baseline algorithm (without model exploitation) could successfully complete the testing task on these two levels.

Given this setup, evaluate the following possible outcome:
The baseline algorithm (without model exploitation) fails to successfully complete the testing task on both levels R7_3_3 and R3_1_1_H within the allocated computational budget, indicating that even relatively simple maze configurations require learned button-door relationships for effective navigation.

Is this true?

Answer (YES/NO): NO